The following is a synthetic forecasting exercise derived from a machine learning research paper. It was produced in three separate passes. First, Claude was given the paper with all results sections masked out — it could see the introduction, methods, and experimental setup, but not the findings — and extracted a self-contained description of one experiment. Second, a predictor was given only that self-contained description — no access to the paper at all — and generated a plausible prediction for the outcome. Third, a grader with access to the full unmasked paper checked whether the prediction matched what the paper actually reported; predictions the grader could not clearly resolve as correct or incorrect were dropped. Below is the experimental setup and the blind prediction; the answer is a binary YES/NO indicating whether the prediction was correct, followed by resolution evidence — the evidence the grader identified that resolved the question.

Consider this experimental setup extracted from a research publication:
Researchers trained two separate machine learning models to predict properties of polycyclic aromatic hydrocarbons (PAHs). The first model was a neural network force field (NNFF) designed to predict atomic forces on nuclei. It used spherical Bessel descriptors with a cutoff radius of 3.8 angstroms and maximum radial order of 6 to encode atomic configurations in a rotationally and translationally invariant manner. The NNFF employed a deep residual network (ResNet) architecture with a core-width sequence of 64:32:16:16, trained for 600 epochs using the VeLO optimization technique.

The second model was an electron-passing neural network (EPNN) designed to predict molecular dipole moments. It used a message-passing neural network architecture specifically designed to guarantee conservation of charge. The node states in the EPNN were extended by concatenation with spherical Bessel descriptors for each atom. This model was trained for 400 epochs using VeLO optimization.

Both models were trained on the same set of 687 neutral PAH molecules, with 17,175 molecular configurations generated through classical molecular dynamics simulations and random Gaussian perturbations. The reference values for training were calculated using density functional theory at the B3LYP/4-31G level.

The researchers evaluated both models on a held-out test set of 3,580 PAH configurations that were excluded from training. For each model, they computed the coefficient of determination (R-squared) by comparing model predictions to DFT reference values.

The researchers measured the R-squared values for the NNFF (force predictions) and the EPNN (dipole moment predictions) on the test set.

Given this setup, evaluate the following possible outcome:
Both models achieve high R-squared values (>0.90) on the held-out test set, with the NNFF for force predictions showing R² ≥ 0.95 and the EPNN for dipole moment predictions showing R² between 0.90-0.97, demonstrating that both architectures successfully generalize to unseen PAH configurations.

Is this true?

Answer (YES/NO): YES